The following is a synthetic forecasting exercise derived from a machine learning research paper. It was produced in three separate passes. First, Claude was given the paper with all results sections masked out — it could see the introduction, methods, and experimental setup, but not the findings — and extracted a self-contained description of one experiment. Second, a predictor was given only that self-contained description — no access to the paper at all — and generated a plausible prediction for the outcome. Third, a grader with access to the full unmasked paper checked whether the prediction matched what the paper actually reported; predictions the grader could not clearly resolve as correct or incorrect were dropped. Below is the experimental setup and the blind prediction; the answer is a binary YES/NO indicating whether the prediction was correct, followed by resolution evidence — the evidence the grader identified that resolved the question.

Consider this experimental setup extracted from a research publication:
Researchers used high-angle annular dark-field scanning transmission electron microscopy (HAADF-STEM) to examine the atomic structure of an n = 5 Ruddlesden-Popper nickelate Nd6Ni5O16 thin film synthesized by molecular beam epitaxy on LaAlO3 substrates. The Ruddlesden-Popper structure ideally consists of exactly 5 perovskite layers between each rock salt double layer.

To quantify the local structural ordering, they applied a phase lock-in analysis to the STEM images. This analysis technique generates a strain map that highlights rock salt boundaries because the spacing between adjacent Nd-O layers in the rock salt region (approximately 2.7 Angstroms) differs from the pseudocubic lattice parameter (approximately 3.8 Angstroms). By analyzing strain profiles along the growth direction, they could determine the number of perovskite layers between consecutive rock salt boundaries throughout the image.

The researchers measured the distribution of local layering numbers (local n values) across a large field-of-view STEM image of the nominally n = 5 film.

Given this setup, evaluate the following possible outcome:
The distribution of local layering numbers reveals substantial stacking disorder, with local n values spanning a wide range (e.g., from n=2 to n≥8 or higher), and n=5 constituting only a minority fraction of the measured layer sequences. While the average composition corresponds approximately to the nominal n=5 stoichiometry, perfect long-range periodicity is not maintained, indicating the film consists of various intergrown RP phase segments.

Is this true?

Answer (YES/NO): NO